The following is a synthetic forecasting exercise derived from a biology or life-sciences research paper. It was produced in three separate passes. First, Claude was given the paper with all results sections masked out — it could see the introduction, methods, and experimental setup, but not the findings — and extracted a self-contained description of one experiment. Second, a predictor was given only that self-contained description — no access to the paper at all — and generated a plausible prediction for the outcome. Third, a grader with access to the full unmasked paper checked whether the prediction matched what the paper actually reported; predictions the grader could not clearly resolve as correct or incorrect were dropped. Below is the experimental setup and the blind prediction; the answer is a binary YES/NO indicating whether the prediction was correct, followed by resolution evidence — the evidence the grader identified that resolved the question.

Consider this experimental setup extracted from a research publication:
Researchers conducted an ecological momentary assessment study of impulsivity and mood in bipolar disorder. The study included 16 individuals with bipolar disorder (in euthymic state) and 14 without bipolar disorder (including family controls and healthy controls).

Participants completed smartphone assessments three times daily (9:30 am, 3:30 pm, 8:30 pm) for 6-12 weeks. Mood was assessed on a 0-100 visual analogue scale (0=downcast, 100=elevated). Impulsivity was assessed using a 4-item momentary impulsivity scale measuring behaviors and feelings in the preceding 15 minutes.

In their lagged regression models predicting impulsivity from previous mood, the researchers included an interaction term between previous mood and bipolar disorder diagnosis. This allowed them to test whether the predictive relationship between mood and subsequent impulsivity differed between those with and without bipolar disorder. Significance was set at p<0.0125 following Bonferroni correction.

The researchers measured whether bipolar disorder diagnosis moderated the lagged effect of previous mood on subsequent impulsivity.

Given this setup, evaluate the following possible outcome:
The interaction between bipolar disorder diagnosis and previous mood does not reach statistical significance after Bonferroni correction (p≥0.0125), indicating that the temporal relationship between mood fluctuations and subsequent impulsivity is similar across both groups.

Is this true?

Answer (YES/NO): YES